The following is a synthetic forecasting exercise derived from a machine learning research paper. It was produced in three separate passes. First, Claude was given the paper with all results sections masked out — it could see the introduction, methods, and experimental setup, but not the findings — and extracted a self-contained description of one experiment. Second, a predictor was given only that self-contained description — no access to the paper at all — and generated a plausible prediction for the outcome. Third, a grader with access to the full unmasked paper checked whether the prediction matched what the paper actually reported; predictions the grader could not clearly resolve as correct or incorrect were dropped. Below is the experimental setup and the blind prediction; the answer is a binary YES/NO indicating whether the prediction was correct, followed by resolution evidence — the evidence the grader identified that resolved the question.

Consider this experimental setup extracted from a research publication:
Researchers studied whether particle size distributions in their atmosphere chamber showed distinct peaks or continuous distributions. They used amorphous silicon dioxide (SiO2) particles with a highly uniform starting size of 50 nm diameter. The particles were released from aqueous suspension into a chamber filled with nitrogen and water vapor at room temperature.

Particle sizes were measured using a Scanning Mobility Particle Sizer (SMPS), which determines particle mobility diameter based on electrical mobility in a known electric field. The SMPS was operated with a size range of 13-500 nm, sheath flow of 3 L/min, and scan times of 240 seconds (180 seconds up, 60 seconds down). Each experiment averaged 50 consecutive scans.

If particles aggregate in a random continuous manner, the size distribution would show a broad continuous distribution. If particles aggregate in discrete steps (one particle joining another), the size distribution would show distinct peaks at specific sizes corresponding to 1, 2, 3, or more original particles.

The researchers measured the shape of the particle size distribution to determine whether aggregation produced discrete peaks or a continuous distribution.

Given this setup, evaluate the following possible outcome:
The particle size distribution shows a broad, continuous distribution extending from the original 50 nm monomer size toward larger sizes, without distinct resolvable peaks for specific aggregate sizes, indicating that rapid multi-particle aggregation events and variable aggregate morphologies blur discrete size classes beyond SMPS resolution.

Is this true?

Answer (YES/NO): NO